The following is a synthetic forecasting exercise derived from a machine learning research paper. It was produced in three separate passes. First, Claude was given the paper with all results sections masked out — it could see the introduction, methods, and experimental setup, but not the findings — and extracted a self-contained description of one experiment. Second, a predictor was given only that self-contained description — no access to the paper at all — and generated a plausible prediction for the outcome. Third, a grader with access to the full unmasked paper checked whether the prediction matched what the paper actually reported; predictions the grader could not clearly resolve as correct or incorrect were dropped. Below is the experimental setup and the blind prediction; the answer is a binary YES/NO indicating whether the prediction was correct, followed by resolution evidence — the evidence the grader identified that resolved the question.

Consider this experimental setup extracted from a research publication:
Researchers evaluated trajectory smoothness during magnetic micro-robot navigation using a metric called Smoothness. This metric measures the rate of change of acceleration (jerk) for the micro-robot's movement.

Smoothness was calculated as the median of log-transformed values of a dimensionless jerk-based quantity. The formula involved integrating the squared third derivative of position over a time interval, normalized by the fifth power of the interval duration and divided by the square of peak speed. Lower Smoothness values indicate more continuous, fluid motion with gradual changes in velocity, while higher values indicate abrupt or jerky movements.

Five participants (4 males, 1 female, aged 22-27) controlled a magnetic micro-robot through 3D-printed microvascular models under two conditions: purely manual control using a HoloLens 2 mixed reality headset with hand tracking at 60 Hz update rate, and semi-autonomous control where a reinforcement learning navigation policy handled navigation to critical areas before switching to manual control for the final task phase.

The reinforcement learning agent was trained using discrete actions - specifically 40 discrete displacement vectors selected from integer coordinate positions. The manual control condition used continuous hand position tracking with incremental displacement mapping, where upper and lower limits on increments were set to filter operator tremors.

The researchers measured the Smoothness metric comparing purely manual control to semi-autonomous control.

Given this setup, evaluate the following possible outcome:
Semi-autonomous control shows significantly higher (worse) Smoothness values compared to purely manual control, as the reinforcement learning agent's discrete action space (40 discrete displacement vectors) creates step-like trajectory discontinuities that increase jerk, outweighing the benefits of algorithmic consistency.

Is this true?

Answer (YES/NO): NO